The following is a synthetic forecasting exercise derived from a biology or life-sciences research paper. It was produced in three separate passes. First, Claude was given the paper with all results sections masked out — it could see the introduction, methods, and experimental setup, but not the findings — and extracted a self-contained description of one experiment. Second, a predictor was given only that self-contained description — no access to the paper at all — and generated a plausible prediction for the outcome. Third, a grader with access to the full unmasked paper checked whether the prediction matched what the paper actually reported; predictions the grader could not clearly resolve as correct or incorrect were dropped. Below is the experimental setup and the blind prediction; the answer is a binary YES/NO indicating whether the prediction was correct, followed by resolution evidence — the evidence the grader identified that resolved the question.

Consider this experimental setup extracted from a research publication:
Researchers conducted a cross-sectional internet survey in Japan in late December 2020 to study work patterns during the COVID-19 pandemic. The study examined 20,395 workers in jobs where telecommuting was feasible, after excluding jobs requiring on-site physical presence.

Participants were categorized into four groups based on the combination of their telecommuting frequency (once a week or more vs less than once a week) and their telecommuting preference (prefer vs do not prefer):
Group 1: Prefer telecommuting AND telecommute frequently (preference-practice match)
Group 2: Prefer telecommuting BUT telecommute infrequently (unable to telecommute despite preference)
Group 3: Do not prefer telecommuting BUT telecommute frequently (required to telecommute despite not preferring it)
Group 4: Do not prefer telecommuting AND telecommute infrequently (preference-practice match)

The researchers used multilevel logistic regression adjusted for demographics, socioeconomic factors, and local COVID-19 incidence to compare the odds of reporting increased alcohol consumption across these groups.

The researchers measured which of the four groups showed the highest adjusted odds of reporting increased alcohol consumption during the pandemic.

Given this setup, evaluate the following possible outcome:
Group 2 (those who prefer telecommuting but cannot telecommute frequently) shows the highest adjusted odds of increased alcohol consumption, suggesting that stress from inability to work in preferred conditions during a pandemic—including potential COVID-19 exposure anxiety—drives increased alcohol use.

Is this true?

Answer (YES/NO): NO